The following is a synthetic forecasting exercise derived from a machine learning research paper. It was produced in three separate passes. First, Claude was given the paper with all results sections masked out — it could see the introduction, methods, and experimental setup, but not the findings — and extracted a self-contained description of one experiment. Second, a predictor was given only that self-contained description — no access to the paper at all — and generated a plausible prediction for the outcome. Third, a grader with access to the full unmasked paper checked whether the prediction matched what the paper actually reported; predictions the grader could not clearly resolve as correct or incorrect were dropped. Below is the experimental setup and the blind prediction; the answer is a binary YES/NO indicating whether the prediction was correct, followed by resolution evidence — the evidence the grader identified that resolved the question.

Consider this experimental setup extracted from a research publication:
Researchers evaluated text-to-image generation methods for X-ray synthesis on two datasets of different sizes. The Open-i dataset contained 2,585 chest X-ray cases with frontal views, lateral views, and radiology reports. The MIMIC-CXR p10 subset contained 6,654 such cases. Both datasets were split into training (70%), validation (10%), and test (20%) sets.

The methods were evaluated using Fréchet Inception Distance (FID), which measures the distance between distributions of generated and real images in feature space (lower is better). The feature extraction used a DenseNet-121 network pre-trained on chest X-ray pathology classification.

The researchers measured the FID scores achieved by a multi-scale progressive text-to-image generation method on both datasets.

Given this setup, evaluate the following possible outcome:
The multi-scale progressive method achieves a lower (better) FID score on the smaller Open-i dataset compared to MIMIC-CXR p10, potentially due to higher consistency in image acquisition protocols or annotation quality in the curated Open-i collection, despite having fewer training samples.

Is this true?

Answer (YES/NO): NO